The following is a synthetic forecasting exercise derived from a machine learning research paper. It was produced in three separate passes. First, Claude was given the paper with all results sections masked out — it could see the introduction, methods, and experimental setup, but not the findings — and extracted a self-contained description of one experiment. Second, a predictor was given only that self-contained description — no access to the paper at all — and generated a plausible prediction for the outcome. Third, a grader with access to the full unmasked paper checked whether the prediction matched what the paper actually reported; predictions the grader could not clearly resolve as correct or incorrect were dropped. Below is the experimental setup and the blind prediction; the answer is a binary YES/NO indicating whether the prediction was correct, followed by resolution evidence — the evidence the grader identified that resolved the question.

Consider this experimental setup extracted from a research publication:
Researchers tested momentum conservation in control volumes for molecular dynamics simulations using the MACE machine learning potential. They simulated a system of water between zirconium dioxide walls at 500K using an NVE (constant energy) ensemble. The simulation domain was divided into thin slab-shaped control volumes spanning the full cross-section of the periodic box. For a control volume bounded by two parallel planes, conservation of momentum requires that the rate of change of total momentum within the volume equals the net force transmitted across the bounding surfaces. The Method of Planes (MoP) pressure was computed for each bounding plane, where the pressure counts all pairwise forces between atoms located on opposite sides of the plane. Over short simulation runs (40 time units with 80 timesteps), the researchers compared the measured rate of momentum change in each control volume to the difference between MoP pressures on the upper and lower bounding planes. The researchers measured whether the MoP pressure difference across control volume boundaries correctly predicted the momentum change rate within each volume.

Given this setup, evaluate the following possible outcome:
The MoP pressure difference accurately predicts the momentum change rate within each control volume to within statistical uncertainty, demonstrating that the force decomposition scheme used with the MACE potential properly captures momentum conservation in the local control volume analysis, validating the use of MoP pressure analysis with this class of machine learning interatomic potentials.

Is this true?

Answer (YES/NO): YES